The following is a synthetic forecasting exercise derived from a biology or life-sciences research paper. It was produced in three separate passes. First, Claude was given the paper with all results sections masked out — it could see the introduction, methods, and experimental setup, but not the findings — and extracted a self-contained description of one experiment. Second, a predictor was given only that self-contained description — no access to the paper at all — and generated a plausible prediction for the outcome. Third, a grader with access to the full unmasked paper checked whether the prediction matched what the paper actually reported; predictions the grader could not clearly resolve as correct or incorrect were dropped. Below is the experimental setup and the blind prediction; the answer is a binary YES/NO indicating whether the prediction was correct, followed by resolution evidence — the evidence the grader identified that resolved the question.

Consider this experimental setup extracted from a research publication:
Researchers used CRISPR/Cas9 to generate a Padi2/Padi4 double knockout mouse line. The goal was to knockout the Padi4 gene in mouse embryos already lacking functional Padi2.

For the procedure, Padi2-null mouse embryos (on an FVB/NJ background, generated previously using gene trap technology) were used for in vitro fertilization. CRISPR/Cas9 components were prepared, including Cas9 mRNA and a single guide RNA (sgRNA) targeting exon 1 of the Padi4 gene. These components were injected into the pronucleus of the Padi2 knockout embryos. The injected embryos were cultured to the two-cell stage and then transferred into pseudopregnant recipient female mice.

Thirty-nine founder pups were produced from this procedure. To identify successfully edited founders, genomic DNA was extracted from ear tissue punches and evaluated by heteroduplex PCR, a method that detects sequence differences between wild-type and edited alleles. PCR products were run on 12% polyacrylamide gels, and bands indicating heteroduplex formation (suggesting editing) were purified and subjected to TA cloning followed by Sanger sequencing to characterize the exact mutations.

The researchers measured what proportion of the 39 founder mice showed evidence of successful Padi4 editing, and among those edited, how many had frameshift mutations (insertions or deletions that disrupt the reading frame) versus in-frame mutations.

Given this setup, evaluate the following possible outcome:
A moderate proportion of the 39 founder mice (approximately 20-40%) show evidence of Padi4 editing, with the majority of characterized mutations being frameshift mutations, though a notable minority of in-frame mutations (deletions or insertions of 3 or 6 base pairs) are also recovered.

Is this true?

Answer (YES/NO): YES